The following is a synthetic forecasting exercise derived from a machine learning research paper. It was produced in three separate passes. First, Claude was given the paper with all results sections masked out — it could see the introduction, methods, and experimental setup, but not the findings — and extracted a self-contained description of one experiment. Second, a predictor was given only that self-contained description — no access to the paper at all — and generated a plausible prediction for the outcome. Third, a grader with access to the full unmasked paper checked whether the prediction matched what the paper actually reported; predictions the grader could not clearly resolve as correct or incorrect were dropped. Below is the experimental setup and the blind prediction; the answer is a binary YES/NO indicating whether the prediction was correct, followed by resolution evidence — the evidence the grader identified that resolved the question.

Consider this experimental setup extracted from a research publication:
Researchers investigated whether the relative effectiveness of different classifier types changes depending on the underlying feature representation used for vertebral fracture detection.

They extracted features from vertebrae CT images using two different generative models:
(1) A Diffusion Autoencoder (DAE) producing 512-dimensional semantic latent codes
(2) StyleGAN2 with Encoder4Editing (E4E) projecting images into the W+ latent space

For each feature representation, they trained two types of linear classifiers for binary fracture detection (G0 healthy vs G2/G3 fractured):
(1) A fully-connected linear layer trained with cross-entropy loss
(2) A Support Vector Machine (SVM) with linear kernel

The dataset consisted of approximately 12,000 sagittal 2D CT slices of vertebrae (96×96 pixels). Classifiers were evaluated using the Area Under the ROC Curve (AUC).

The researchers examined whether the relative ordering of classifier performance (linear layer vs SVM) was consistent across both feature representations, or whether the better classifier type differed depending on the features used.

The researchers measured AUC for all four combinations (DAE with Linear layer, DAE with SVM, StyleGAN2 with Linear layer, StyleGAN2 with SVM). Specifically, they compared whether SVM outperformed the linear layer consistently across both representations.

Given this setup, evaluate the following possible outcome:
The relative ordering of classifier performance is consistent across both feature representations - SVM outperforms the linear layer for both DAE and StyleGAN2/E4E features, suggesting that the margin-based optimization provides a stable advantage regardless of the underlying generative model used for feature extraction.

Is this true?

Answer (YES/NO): NO